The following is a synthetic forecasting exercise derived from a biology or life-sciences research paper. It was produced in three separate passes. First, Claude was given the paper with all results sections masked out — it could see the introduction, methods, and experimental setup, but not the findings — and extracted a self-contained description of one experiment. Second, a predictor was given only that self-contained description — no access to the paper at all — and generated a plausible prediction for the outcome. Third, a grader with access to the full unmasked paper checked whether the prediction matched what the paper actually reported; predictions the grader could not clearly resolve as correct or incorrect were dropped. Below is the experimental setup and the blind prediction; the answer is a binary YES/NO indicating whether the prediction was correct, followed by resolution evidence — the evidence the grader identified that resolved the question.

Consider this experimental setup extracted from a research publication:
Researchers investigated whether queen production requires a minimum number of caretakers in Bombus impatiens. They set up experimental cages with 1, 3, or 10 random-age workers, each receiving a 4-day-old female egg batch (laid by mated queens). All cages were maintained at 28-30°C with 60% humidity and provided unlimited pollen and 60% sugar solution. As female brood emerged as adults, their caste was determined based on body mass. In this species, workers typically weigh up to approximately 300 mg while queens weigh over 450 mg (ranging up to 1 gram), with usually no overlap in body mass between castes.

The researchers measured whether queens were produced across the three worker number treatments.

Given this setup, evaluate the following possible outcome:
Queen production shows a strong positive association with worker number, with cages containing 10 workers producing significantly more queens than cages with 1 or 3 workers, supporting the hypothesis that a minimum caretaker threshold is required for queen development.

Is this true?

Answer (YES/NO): NO